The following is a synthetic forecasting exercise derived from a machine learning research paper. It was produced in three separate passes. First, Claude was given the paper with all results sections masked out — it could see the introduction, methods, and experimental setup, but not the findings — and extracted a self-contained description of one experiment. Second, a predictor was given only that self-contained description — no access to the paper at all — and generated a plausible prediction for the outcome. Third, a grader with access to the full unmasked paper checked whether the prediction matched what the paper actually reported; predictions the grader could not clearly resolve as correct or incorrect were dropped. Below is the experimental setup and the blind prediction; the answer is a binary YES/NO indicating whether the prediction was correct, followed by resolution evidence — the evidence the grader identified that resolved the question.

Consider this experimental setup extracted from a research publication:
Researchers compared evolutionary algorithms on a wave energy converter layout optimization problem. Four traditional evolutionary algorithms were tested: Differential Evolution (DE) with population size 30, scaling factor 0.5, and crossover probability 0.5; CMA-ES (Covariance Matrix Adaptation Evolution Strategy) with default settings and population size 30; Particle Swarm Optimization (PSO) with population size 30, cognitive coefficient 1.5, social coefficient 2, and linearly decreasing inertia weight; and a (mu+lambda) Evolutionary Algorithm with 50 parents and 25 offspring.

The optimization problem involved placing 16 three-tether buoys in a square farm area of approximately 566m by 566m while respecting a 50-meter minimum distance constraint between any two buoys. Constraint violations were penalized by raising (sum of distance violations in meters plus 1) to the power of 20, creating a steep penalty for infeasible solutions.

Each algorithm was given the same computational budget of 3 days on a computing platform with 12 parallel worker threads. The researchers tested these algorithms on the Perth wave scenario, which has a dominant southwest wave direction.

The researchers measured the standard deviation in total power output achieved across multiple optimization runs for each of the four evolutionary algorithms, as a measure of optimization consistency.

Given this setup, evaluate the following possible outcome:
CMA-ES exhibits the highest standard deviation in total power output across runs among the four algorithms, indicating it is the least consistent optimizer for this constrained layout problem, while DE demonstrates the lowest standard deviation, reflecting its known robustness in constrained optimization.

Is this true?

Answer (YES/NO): YES